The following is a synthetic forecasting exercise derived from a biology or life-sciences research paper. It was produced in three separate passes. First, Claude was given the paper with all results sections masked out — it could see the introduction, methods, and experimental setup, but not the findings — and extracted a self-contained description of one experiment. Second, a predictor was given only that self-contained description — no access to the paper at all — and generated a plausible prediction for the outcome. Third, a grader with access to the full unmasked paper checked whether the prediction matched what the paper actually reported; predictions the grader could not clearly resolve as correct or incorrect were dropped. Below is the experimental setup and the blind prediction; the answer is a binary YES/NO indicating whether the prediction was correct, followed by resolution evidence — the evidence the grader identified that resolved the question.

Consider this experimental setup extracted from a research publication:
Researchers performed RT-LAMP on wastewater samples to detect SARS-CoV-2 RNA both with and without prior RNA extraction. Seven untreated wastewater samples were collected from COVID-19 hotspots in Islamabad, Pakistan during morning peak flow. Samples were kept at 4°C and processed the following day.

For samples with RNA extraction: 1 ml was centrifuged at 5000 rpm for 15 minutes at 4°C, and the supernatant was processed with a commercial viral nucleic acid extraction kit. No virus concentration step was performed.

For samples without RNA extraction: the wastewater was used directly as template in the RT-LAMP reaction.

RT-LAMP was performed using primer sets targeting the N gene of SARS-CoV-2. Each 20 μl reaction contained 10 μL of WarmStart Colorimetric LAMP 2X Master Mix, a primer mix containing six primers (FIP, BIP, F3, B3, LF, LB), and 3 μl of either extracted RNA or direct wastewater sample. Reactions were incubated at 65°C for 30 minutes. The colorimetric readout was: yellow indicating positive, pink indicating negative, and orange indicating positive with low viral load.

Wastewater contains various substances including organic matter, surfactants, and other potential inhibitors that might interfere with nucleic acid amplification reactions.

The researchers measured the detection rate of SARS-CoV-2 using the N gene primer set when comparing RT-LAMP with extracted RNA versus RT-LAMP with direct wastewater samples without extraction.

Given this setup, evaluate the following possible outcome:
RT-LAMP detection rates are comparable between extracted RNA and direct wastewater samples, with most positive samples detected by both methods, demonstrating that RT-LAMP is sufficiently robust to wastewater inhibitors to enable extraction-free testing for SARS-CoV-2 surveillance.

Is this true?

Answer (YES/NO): NO